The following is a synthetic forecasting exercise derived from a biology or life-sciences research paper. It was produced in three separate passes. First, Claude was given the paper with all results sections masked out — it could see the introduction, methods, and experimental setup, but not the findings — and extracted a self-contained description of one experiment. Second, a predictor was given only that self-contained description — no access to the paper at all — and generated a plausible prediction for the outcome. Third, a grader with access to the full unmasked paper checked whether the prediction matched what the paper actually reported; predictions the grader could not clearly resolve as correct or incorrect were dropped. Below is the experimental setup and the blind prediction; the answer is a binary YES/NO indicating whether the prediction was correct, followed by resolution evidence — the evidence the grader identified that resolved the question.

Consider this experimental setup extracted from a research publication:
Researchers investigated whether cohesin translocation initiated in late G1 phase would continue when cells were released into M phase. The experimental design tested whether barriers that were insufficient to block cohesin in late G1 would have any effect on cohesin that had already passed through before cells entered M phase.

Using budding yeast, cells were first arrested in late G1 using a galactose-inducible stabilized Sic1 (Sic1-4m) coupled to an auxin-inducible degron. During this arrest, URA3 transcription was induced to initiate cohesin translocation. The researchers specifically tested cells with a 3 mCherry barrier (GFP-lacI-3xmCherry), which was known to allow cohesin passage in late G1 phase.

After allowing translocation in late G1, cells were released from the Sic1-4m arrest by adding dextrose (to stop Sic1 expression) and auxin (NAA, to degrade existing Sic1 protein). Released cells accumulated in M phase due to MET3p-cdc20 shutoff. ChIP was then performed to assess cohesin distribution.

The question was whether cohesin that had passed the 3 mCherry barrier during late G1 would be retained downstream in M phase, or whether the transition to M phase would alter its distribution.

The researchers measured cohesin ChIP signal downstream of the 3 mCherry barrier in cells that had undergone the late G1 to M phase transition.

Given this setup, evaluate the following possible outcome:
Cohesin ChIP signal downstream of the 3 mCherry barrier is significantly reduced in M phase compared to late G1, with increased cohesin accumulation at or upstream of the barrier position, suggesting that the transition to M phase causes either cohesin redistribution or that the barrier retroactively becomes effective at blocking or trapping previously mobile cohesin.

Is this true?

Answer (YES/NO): NO